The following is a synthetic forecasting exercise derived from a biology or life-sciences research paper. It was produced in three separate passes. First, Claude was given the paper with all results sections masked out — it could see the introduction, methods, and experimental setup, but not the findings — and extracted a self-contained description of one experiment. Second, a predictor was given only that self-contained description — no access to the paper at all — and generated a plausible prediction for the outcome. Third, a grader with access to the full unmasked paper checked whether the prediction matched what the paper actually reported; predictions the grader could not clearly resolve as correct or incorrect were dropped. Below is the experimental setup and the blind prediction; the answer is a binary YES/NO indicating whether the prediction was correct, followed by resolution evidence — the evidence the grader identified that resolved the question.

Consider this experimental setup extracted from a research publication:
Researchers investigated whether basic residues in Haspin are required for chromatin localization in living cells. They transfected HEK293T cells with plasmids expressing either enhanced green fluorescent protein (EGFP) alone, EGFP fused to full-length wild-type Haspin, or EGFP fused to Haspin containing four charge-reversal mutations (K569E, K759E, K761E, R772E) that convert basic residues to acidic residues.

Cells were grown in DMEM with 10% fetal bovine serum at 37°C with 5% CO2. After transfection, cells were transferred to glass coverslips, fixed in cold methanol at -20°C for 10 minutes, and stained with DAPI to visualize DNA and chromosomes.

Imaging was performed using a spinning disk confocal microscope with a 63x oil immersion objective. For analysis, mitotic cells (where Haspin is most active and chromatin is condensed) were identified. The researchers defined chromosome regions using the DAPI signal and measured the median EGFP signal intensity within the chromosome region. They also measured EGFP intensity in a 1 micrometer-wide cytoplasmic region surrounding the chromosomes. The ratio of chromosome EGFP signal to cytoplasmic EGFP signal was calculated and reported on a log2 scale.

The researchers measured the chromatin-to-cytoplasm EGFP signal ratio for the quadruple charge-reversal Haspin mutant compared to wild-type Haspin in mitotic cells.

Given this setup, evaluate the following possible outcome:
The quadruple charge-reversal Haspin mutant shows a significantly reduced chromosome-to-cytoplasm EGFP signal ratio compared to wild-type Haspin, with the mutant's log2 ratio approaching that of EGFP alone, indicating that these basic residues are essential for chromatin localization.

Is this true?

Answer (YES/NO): YES